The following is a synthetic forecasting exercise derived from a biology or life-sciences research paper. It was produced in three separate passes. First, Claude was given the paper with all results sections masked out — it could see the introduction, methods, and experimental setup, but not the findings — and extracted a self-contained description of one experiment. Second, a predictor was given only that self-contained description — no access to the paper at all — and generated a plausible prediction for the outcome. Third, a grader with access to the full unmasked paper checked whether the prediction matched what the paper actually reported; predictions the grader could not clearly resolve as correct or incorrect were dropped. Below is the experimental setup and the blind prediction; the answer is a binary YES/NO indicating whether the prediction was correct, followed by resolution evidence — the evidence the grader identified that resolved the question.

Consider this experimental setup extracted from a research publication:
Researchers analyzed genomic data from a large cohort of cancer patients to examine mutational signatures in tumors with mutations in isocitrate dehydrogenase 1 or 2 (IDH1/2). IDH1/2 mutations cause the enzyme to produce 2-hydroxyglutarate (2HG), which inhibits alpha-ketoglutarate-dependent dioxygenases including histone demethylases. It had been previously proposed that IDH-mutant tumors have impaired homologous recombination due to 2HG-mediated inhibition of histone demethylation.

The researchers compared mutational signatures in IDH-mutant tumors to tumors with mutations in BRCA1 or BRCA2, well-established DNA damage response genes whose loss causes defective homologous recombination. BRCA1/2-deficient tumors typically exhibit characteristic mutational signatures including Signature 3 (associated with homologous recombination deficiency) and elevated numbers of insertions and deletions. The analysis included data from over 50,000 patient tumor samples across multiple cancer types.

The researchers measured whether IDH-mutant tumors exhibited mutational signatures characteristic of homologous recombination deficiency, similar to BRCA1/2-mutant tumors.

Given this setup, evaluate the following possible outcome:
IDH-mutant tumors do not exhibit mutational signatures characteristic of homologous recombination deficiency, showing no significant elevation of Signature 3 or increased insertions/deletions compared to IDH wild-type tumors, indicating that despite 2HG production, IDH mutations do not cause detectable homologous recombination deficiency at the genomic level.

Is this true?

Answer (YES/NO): YES